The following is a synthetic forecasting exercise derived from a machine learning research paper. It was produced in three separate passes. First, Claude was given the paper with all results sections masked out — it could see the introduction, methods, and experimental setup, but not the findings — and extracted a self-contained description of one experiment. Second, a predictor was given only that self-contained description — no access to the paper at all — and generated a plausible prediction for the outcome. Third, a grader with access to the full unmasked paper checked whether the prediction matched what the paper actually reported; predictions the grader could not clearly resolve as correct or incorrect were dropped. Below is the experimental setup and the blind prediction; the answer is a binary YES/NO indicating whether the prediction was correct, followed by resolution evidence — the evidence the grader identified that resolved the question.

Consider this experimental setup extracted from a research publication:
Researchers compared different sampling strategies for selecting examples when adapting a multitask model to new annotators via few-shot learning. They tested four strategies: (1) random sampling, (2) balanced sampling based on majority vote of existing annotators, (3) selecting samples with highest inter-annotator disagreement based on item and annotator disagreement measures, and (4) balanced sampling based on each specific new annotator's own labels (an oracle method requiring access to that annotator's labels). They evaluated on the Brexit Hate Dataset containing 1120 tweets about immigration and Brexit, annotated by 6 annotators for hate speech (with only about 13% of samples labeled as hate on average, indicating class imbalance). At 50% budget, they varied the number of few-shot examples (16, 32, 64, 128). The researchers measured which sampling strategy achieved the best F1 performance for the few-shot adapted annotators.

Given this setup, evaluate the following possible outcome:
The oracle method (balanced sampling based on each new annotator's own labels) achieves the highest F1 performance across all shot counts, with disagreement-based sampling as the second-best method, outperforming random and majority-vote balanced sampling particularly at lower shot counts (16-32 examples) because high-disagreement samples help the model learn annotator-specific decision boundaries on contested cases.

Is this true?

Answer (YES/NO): NO